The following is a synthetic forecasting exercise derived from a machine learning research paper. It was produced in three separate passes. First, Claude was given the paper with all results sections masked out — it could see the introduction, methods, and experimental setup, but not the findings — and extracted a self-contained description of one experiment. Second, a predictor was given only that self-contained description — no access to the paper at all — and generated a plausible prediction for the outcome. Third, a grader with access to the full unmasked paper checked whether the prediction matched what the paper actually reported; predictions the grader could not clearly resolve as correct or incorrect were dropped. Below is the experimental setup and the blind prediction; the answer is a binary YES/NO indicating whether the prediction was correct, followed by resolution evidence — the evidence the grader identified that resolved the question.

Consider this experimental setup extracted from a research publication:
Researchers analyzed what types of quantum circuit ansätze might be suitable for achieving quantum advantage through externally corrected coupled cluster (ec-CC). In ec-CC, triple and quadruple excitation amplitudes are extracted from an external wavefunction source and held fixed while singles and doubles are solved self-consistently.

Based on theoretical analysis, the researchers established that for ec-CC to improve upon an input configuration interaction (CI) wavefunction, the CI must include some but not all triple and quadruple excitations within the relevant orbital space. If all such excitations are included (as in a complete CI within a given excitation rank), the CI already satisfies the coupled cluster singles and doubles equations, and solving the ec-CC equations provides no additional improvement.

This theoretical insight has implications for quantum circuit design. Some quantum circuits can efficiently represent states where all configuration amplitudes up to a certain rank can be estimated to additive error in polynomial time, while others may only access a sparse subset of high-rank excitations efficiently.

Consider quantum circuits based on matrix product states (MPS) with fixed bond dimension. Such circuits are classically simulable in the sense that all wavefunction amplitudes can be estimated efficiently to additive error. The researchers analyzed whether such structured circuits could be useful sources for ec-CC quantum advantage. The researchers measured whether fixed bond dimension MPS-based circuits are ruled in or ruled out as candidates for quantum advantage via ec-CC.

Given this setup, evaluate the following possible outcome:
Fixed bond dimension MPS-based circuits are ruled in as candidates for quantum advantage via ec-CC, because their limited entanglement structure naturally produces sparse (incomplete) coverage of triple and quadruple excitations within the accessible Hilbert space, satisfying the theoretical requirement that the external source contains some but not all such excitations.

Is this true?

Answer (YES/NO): NO